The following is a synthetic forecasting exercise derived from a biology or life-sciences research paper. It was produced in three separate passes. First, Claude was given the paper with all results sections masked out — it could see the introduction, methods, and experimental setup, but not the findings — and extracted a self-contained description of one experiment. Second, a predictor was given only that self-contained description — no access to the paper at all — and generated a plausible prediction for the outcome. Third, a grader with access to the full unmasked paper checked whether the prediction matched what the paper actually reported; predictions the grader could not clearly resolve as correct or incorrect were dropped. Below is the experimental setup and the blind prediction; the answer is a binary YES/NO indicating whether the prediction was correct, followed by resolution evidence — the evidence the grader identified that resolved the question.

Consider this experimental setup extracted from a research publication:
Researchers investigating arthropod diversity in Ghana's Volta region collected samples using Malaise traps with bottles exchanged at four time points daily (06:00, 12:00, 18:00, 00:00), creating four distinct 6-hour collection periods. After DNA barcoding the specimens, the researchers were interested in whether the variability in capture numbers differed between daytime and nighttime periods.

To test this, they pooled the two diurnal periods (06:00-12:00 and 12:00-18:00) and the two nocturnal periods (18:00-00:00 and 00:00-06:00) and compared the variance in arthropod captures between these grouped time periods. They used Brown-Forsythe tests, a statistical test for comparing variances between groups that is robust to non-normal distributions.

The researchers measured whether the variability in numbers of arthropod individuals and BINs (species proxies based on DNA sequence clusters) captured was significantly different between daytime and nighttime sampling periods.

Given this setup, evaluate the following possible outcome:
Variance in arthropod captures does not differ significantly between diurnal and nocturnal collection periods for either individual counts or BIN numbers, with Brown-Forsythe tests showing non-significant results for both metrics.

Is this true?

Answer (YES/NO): NO